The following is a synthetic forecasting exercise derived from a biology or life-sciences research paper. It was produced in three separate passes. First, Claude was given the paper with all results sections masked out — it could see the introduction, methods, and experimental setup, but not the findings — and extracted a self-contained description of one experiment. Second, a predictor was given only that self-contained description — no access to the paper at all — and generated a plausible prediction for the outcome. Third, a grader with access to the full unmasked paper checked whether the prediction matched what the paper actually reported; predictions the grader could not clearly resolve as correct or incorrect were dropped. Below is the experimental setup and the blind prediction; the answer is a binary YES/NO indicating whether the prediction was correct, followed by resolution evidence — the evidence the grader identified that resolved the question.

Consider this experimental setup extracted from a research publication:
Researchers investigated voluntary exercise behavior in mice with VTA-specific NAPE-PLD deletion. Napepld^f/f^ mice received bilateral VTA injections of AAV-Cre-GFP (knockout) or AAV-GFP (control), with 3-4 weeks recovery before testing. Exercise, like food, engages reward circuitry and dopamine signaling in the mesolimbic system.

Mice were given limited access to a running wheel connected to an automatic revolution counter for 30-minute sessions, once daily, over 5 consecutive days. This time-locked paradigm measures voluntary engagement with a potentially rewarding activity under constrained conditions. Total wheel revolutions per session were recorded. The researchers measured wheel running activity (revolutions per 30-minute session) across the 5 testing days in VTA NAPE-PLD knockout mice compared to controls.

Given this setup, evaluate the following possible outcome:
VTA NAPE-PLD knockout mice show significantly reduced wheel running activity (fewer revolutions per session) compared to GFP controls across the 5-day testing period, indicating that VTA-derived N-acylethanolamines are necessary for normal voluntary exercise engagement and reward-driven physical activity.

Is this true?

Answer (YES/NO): YES